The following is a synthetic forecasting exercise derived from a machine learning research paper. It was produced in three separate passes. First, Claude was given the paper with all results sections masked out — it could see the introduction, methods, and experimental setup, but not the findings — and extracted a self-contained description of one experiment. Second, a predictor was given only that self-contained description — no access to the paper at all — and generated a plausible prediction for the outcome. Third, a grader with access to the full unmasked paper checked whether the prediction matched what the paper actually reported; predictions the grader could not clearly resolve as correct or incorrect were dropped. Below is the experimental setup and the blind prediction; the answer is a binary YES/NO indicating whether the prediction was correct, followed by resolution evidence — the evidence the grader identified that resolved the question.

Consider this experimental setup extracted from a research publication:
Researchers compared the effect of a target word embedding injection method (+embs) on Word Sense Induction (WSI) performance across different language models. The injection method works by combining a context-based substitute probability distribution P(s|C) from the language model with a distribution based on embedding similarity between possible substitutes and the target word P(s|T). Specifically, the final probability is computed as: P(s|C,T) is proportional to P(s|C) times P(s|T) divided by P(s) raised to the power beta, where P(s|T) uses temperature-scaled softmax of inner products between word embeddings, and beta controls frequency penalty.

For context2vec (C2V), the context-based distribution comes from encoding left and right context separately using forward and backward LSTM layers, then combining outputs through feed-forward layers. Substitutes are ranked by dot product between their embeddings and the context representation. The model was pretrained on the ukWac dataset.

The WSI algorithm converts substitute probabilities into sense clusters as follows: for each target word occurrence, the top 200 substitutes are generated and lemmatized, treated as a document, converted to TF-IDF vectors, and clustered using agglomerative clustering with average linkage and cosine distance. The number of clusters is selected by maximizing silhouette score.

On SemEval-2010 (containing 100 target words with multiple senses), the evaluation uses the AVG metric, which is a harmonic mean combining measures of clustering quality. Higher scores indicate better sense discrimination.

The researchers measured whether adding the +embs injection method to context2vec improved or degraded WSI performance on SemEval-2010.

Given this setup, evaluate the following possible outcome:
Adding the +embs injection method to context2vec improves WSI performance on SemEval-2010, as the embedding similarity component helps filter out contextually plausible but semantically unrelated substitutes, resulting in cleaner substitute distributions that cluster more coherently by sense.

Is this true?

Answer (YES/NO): NO